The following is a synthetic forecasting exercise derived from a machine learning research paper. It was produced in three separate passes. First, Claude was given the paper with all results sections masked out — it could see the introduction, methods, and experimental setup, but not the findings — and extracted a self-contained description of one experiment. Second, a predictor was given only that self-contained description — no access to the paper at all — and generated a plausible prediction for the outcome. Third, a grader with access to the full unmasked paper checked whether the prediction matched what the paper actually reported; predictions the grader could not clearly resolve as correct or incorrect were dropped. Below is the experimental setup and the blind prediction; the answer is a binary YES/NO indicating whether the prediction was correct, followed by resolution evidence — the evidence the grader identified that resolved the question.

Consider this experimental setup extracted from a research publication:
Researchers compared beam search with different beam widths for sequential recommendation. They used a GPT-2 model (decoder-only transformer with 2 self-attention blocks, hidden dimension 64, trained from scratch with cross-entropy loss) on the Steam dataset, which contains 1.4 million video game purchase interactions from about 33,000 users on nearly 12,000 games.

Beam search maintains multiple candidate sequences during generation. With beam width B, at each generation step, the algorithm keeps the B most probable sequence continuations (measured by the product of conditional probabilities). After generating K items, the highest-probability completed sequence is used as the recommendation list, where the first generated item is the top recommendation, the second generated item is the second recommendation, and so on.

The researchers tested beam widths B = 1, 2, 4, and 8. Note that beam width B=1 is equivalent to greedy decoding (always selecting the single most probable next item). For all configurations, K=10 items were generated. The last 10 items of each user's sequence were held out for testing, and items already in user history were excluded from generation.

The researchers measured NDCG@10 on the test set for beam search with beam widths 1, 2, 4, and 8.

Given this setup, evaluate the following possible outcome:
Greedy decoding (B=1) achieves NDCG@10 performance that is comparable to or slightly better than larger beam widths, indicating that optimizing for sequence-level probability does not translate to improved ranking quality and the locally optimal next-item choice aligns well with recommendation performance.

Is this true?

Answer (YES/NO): YES